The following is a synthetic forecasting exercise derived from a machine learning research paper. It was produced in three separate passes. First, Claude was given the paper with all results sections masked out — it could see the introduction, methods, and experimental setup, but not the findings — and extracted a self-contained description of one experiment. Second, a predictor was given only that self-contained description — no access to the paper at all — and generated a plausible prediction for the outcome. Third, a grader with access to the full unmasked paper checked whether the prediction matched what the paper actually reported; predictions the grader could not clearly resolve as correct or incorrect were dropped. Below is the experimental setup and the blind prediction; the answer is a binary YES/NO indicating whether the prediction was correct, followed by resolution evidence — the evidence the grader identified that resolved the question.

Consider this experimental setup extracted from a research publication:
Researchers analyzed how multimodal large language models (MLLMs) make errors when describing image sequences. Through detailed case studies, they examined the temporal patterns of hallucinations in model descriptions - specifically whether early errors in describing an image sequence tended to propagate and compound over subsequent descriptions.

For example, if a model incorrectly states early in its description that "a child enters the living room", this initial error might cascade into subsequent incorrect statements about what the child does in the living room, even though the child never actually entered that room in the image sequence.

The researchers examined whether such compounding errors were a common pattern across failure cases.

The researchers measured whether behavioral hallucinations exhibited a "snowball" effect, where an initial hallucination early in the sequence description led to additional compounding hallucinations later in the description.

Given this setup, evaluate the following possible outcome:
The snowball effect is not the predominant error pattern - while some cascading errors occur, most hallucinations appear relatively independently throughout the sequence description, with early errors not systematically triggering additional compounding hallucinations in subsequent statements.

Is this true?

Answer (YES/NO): NO